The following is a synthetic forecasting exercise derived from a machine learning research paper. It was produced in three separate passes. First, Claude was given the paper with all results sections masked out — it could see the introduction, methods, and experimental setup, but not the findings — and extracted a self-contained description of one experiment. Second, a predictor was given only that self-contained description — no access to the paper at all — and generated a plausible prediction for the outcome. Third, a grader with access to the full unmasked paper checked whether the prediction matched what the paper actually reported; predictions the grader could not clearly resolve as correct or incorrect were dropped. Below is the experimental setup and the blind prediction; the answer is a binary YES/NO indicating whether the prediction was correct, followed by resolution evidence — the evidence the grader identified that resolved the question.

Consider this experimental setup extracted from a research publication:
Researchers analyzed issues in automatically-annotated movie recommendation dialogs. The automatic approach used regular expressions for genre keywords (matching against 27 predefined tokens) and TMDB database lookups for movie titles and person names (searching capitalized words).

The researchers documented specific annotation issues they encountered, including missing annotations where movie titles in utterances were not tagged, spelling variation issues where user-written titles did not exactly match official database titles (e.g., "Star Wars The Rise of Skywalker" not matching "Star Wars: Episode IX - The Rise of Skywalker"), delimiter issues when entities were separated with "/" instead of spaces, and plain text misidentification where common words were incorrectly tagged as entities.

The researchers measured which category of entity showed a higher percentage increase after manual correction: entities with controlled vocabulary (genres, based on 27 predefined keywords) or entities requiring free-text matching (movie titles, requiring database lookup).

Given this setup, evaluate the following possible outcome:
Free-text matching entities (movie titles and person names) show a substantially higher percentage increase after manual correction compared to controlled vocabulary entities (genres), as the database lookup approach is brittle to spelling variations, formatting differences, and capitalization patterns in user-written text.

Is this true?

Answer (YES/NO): YES